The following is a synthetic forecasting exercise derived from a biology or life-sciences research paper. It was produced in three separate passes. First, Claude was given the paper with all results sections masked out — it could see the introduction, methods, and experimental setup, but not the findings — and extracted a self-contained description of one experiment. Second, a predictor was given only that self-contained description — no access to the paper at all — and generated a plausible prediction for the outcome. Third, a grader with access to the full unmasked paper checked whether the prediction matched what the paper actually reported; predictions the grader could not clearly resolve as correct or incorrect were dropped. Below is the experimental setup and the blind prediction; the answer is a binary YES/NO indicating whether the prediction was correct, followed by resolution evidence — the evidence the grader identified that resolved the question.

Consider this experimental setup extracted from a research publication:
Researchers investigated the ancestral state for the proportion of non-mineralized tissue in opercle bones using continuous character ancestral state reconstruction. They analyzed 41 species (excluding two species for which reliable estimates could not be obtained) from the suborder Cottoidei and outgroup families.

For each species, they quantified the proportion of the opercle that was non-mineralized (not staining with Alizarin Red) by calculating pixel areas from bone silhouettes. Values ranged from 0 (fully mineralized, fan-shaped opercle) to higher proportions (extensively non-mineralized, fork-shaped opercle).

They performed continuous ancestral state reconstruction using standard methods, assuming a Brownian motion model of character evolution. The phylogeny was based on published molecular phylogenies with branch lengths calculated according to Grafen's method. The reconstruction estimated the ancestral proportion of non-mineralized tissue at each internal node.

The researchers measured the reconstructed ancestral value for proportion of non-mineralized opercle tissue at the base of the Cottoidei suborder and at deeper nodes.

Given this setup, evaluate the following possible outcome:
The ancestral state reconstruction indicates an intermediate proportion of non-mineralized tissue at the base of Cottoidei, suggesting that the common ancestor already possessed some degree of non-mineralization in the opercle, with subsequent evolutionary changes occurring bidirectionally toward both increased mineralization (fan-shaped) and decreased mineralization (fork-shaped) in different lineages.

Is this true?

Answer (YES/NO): NO